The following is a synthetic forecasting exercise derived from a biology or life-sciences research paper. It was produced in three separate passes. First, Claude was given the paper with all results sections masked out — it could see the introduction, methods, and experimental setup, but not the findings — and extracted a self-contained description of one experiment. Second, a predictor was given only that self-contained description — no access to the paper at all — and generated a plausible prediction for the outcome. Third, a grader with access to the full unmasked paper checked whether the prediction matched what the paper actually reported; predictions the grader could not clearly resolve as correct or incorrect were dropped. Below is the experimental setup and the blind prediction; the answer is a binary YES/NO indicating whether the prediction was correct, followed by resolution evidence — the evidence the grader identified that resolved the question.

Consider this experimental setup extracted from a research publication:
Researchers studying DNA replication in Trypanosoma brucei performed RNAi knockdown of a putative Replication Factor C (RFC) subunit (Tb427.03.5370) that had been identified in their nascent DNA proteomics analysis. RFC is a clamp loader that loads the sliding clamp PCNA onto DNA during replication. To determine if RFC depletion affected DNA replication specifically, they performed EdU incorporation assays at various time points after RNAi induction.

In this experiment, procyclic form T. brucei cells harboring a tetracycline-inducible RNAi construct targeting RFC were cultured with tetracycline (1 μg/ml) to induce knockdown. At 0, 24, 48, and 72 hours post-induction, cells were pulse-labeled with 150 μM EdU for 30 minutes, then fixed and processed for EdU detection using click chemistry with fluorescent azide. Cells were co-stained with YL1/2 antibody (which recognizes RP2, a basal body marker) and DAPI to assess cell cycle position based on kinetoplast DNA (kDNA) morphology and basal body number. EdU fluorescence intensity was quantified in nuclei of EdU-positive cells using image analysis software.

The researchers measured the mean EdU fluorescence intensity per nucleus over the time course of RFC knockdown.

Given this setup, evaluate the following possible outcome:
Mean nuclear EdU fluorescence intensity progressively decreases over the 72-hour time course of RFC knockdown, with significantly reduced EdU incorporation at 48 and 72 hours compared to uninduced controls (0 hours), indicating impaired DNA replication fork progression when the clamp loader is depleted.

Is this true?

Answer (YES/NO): NO